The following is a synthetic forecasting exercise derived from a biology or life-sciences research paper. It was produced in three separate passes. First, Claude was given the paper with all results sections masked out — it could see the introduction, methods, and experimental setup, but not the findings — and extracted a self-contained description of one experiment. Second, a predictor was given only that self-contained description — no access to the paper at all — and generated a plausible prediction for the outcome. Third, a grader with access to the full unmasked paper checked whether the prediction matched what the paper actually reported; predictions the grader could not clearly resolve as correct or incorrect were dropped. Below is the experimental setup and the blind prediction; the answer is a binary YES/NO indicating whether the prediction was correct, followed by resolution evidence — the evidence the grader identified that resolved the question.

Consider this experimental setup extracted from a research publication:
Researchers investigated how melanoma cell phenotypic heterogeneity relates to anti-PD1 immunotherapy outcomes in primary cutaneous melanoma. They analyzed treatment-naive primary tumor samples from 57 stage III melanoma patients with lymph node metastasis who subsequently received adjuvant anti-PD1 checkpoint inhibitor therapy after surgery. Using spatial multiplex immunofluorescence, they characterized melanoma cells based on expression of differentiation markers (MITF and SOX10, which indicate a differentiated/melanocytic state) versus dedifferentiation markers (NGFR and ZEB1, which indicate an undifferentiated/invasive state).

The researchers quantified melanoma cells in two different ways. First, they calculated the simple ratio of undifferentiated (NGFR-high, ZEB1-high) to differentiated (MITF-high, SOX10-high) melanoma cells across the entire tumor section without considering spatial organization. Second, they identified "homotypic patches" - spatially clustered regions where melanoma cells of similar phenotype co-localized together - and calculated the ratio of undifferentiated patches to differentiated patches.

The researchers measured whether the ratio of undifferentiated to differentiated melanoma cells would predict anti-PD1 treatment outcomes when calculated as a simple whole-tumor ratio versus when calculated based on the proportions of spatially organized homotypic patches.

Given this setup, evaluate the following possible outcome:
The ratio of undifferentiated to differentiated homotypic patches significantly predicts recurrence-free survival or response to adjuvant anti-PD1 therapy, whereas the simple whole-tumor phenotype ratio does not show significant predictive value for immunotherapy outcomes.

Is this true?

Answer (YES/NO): YES